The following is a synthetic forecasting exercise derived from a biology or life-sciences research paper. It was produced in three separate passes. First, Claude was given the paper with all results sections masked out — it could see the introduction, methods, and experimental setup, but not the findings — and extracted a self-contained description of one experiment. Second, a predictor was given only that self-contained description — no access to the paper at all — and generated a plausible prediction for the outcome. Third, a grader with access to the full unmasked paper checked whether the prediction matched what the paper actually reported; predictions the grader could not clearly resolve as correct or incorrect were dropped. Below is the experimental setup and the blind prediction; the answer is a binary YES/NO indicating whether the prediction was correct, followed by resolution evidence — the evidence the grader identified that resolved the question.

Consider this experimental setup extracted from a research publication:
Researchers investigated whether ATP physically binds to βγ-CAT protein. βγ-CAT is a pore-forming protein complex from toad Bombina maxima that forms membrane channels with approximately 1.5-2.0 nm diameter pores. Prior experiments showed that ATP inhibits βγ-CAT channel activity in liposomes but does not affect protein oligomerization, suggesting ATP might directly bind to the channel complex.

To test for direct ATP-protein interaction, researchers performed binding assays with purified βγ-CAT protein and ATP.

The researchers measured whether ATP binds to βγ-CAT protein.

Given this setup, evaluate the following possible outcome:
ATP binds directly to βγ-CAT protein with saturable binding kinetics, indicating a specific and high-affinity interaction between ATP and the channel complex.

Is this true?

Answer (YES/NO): NO